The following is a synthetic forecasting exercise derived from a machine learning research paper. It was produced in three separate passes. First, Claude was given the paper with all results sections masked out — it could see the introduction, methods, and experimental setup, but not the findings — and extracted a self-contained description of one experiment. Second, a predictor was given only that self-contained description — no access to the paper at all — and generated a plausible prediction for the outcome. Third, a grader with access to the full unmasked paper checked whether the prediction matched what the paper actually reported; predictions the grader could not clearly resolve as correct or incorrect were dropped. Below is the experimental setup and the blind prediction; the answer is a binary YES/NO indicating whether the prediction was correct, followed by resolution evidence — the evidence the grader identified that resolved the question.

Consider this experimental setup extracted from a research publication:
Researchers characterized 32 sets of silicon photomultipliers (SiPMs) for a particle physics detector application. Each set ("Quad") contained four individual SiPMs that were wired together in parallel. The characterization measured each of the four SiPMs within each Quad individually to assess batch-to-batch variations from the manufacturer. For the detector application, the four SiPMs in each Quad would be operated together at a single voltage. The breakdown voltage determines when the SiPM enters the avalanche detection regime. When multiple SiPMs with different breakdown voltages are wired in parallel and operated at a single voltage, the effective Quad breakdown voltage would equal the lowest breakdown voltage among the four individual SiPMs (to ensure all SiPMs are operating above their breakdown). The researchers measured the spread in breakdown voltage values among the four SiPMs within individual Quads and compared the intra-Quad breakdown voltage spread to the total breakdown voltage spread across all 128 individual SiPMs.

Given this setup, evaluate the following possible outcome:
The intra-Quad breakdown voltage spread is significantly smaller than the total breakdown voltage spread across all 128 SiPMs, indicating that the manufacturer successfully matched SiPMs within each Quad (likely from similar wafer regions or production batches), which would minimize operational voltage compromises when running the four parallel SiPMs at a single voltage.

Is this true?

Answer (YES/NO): YES